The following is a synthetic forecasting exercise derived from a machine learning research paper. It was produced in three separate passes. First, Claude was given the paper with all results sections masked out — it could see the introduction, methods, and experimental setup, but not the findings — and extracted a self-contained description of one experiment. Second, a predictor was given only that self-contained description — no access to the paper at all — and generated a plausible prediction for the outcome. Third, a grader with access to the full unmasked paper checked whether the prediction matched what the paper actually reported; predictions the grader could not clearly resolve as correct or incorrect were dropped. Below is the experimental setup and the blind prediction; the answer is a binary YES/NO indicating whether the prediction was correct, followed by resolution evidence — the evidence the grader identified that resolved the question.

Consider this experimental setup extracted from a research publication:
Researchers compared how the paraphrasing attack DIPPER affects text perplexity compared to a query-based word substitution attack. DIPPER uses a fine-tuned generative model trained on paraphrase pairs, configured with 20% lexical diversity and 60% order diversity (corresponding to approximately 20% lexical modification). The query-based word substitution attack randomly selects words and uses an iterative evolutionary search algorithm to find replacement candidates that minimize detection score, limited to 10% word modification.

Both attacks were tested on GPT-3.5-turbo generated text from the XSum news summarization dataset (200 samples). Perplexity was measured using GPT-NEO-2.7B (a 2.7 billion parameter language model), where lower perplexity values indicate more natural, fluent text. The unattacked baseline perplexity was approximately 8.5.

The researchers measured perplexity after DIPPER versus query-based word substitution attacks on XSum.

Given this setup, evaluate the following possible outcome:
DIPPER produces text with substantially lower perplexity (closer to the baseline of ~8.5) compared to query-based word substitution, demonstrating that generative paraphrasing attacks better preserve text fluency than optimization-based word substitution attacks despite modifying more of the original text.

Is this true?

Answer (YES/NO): YES